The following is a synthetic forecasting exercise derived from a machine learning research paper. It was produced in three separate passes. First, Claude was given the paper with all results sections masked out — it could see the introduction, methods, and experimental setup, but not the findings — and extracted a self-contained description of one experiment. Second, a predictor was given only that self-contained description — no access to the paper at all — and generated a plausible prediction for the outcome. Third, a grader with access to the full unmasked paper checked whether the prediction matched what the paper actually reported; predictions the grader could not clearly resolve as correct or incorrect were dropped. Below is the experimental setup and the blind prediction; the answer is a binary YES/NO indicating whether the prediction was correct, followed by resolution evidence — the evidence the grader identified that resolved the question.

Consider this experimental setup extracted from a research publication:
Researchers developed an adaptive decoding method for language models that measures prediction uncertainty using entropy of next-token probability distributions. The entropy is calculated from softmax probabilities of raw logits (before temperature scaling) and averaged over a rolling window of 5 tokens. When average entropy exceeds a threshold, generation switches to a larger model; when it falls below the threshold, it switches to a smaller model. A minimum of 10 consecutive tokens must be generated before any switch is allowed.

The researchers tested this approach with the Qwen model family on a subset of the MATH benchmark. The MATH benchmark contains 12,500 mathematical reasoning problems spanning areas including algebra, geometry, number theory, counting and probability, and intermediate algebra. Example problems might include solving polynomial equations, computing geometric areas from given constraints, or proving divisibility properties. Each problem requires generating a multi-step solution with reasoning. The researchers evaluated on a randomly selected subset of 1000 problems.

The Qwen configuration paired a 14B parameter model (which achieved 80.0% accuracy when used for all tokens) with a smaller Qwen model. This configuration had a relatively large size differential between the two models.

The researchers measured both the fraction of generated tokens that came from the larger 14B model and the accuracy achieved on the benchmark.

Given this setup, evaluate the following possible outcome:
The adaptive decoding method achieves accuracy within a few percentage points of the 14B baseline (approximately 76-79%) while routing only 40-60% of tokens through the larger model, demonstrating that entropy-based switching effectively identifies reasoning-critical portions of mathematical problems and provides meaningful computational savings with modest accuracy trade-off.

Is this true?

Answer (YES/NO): NO